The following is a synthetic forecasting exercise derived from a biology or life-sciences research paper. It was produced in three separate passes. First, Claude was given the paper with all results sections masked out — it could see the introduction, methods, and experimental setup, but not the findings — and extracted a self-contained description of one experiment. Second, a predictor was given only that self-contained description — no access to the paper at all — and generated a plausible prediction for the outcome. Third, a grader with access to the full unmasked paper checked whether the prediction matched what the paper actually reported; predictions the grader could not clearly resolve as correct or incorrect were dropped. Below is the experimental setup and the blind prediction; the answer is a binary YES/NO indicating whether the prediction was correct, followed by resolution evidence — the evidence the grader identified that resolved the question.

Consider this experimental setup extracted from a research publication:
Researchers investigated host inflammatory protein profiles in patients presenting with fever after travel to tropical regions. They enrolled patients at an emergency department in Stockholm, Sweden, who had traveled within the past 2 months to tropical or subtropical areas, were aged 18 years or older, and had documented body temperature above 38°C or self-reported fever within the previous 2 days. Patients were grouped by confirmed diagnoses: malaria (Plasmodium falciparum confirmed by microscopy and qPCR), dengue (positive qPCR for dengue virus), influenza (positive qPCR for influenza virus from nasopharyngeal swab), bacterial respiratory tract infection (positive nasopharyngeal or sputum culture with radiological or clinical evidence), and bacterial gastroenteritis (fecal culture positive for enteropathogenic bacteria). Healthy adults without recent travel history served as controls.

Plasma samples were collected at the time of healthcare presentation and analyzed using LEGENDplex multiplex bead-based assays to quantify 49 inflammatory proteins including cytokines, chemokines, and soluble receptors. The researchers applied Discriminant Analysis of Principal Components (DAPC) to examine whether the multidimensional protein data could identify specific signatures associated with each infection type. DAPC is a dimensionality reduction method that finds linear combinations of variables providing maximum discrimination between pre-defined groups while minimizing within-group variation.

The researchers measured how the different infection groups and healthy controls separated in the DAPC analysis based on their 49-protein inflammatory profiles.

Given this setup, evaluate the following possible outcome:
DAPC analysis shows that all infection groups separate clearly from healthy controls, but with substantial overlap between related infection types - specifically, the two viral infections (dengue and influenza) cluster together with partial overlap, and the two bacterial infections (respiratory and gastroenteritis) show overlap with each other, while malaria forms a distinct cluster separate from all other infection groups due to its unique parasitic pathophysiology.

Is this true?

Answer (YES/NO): NO